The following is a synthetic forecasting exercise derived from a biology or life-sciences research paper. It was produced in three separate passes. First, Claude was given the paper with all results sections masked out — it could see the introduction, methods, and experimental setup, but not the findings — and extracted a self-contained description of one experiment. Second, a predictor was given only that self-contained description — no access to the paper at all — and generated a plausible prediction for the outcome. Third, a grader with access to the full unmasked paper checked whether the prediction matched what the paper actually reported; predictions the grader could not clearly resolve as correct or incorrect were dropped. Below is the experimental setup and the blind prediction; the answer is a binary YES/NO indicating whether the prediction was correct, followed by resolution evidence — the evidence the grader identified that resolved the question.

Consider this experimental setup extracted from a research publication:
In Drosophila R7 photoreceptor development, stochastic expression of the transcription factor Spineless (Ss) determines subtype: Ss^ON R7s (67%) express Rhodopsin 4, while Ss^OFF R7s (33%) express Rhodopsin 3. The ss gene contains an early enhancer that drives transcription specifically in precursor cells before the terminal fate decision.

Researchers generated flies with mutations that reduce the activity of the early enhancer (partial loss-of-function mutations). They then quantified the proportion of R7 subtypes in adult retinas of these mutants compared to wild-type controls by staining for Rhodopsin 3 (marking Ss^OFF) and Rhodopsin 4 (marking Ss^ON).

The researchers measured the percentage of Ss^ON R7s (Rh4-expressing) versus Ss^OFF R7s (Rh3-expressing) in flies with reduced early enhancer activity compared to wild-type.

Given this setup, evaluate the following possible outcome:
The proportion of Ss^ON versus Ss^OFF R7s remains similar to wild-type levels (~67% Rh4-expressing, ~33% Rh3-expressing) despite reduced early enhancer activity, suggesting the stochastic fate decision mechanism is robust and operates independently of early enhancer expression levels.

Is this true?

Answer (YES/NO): NO